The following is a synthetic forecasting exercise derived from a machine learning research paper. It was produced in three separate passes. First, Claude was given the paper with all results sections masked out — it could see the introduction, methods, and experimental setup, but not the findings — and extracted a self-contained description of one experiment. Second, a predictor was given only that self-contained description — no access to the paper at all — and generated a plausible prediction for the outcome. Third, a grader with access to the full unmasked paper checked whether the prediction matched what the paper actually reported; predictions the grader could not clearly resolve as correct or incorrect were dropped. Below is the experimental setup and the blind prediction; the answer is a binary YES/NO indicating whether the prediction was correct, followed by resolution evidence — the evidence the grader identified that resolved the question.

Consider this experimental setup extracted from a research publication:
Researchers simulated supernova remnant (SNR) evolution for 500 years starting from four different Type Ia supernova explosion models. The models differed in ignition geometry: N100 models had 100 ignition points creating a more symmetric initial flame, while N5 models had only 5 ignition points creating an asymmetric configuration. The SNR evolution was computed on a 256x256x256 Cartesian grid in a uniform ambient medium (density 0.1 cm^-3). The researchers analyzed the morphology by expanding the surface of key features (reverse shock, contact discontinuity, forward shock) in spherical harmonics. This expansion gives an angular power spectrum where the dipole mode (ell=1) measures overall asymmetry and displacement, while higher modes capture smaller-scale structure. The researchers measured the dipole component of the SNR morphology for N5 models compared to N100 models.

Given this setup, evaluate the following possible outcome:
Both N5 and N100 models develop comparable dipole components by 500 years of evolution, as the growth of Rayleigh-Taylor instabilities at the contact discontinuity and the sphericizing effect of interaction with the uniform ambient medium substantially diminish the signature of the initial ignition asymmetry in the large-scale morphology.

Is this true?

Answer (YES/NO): NO